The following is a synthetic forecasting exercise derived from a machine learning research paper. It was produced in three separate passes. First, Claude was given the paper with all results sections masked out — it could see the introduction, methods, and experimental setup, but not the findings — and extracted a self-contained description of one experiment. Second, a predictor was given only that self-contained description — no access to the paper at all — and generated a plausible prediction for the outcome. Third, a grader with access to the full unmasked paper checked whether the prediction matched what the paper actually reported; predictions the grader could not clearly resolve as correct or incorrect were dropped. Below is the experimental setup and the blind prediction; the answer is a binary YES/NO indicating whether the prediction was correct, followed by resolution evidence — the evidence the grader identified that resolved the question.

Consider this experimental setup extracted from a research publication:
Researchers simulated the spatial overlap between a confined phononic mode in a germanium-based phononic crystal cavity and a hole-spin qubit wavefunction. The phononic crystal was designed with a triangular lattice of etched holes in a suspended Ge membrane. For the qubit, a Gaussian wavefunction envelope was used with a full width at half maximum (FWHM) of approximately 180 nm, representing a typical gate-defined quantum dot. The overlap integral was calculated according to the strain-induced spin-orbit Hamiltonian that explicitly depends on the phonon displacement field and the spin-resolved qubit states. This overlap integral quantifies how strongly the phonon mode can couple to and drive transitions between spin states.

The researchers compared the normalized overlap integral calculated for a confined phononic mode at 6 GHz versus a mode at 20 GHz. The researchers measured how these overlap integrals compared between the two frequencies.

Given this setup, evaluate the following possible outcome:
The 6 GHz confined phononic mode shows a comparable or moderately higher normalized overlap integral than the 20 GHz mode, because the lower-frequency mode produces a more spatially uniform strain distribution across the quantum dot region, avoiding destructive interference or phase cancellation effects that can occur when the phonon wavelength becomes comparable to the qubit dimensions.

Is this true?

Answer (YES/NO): NO